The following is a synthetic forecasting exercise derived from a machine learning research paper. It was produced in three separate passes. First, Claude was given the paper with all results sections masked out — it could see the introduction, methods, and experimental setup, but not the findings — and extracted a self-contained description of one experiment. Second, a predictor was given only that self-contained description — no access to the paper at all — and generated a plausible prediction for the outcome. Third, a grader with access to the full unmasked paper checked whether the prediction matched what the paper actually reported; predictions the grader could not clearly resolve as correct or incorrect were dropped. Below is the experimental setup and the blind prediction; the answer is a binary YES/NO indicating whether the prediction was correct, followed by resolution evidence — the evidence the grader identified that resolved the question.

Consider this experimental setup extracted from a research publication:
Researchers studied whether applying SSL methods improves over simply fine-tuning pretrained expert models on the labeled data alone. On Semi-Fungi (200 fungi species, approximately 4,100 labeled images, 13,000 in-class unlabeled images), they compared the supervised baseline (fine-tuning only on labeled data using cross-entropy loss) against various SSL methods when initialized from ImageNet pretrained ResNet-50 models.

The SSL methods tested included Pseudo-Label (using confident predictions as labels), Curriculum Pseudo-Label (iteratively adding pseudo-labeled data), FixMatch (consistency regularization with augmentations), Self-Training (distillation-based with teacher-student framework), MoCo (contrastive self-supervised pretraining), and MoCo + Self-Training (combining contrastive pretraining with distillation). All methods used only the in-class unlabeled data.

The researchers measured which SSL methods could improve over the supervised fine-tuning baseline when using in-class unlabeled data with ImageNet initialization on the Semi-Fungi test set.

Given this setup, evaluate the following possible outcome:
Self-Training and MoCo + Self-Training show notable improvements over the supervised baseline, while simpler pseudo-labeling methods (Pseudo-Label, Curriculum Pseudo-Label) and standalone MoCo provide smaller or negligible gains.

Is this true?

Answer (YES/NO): NO